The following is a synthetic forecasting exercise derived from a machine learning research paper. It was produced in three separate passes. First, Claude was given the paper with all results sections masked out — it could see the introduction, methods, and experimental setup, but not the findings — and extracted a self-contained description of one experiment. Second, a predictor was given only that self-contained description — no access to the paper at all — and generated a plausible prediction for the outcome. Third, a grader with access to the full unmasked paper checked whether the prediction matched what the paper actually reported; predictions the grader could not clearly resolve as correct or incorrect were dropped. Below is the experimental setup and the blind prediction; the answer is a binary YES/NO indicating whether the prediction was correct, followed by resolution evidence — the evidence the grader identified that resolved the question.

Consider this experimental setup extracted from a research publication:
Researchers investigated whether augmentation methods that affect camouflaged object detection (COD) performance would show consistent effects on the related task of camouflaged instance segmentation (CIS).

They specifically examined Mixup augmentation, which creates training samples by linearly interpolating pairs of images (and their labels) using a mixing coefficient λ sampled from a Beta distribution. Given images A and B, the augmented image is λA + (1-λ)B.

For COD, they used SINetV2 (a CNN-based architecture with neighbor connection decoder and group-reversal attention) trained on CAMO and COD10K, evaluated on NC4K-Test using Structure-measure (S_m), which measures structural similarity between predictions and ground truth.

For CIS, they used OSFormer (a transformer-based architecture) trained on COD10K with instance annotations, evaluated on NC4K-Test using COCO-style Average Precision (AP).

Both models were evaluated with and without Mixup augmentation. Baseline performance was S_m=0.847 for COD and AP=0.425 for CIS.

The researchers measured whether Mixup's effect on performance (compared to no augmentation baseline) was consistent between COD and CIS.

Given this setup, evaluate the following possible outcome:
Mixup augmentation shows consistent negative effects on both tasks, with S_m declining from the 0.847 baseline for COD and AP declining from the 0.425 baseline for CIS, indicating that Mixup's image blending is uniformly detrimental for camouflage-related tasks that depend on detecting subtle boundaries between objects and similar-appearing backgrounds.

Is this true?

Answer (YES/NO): YES